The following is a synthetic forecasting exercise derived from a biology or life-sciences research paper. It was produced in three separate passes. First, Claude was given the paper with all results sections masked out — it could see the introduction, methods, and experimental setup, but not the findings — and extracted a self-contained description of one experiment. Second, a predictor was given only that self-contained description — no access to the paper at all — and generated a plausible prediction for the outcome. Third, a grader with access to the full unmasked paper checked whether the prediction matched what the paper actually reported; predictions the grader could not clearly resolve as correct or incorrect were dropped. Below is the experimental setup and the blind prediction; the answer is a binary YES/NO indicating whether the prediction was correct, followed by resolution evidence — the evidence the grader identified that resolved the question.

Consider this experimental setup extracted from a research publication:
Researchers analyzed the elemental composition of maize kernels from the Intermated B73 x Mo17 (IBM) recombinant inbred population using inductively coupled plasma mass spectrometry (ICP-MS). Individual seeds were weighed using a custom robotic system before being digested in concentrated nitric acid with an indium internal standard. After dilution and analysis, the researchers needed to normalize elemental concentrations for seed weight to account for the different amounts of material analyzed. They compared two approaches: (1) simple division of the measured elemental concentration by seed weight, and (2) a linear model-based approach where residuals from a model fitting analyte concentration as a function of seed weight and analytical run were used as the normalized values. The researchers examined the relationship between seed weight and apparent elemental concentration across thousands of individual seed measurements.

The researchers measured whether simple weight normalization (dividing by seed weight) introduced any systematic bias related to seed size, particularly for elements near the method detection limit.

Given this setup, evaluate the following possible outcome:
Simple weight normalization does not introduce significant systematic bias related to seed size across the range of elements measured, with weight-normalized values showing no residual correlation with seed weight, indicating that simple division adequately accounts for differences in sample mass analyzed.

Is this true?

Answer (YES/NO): NO